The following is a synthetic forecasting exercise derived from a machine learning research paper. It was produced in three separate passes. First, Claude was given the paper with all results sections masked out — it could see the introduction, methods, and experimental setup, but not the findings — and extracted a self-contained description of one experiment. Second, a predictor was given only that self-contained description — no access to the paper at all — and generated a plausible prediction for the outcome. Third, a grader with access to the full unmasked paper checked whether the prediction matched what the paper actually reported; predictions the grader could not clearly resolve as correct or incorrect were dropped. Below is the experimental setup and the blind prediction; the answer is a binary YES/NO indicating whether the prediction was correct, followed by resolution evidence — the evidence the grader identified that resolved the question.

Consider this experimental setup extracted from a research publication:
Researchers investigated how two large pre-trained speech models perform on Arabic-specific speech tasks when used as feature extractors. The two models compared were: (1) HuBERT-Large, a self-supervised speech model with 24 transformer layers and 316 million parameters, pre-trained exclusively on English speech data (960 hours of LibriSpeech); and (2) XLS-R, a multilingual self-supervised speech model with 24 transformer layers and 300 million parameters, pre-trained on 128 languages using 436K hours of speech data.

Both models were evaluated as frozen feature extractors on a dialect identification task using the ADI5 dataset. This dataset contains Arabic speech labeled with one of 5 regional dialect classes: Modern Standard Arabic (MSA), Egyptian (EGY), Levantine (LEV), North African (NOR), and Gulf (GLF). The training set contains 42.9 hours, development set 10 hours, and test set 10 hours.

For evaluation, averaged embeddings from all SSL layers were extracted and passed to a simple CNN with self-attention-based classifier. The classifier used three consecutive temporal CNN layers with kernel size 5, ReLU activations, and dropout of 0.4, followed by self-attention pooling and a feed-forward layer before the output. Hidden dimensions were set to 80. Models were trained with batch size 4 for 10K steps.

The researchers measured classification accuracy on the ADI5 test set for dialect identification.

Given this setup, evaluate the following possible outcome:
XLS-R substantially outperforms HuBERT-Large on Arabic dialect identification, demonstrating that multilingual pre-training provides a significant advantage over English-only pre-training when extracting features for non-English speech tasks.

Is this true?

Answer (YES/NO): NO